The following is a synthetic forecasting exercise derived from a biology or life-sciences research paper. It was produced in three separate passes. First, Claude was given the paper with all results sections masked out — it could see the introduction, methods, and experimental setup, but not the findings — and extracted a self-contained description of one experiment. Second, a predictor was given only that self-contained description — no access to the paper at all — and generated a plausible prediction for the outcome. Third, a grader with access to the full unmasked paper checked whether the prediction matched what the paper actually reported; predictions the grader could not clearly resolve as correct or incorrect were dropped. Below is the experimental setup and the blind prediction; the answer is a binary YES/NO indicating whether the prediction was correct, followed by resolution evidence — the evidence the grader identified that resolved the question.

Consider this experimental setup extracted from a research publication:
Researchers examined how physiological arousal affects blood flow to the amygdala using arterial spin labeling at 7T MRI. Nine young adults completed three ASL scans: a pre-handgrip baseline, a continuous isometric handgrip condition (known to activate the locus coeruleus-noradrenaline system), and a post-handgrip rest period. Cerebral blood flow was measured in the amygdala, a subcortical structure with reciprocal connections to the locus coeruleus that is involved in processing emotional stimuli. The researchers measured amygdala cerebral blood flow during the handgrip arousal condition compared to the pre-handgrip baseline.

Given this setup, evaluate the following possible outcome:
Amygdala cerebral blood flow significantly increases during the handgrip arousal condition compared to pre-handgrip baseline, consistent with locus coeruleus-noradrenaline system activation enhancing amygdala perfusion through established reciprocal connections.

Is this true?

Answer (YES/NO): NO